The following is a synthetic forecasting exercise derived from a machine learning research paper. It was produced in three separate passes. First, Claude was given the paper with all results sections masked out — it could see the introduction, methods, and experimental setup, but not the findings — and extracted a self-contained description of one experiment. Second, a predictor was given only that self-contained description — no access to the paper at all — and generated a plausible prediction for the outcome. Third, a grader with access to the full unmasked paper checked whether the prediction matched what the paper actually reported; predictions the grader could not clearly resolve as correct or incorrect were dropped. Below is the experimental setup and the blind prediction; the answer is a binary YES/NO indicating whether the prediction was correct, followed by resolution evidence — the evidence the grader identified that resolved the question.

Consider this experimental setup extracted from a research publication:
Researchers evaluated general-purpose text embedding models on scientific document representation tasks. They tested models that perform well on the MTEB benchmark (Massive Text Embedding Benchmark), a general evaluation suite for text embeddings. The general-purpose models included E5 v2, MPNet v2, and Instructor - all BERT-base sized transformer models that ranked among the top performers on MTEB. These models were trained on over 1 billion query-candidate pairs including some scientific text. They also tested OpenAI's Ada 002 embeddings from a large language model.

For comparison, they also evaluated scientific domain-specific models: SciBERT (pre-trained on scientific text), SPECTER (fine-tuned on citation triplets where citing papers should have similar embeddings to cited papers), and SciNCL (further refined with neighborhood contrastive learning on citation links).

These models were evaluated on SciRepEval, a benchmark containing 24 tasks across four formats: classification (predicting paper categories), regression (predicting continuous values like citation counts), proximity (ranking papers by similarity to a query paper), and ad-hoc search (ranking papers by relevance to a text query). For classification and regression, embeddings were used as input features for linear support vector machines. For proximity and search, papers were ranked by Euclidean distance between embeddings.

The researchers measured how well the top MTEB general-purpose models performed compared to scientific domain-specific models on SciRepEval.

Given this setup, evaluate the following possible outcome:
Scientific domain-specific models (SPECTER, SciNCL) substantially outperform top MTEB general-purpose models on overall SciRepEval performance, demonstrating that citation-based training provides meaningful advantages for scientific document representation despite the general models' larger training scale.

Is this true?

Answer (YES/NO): NO